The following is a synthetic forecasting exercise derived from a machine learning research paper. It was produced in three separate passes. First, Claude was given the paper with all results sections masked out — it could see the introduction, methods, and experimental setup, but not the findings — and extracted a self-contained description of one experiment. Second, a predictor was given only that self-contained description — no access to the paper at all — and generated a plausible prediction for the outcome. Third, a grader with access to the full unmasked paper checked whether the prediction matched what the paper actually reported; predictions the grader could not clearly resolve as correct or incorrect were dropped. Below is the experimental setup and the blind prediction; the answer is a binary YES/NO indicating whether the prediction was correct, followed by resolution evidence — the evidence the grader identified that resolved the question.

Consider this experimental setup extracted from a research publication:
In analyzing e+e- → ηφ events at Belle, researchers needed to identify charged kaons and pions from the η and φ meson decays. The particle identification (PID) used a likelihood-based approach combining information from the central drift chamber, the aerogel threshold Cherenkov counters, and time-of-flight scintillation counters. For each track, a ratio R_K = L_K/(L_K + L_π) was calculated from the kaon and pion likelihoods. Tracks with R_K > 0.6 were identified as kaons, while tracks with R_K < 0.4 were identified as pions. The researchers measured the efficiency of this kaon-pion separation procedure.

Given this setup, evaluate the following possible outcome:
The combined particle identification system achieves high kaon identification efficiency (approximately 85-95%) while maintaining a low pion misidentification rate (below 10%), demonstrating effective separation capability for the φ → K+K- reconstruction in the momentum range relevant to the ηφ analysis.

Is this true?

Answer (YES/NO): YES